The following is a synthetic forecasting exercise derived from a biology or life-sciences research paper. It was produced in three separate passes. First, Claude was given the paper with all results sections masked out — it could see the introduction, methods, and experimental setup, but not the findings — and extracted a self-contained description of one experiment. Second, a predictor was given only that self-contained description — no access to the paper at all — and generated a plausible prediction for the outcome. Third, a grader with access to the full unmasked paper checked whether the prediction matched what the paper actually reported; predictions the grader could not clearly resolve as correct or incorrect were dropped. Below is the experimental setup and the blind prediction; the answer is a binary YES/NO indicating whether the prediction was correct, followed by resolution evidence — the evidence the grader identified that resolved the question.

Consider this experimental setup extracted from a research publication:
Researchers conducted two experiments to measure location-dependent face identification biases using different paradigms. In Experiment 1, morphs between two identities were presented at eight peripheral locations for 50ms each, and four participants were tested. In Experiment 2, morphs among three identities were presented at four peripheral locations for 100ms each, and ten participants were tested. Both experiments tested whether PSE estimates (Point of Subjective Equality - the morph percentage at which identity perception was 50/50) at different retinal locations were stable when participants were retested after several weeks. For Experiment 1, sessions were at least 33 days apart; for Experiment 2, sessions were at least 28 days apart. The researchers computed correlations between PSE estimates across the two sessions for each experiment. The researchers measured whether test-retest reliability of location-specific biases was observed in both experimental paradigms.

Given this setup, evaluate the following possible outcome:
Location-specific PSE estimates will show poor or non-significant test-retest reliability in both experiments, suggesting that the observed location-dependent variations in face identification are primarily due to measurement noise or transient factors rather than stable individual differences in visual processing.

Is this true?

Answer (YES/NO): NO